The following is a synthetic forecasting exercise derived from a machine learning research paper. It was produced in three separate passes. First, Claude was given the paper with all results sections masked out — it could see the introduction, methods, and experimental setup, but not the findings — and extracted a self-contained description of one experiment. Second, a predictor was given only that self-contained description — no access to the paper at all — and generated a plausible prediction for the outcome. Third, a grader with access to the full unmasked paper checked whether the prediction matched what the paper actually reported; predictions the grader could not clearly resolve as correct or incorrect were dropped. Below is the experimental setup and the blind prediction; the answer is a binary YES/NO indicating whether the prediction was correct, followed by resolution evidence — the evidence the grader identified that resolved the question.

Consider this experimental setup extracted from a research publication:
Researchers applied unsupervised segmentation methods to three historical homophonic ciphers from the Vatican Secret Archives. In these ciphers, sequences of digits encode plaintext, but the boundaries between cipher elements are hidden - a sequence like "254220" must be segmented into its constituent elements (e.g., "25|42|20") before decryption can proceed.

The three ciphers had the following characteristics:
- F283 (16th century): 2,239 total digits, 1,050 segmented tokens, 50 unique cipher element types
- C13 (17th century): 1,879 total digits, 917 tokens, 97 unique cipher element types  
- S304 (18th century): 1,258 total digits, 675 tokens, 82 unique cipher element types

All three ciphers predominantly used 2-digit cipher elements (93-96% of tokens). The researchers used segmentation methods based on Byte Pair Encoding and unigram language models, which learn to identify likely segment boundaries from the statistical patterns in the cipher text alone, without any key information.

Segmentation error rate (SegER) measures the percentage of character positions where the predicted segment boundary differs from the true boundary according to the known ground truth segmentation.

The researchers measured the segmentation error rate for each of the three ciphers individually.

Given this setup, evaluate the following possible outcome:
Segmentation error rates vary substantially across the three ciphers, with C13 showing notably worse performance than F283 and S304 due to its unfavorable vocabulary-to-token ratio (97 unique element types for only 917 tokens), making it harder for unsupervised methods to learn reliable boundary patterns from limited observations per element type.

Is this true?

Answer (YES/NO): NO